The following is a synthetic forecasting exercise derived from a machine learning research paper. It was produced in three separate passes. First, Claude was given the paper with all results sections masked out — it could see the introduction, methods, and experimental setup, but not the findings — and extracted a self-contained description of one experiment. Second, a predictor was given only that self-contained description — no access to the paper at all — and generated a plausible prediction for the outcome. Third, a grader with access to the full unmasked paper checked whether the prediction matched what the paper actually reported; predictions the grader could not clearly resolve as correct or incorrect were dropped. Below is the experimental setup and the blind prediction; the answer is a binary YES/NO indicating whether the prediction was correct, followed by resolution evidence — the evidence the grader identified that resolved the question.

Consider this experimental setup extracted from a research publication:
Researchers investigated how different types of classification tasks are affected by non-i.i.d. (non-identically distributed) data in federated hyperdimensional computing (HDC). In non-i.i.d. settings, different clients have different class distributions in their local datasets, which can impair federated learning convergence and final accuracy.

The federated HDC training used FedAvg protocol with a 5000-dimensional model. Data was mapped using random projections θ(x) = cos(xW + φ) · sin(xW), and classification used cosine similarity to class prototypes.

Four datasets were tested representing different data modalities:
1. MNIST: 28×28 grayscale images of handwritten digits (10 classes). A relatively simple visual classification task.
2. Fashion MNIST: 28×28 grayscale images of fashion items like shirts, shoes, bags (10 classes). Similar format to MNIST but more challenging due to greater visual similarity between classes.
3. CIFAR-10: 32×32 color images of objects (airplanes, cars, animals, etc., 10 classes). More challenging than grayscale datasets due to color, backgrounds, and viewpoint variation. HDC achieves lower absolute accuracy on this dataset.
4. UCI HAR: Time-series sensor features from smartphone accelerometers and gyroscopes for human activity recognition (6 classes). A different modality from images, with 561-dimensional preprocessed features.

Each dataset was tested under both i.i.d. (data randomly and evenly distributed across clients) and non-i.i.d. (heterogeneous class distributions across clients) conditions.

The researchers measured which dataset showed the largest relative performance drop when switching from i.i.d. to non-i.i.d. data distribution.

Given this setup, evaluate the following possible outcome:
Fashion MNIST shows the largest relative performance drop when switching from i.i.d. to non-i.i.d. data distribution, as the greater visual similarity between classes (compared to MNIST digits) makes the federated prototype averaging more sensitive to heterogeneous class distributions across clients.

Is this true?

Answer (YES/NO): NO